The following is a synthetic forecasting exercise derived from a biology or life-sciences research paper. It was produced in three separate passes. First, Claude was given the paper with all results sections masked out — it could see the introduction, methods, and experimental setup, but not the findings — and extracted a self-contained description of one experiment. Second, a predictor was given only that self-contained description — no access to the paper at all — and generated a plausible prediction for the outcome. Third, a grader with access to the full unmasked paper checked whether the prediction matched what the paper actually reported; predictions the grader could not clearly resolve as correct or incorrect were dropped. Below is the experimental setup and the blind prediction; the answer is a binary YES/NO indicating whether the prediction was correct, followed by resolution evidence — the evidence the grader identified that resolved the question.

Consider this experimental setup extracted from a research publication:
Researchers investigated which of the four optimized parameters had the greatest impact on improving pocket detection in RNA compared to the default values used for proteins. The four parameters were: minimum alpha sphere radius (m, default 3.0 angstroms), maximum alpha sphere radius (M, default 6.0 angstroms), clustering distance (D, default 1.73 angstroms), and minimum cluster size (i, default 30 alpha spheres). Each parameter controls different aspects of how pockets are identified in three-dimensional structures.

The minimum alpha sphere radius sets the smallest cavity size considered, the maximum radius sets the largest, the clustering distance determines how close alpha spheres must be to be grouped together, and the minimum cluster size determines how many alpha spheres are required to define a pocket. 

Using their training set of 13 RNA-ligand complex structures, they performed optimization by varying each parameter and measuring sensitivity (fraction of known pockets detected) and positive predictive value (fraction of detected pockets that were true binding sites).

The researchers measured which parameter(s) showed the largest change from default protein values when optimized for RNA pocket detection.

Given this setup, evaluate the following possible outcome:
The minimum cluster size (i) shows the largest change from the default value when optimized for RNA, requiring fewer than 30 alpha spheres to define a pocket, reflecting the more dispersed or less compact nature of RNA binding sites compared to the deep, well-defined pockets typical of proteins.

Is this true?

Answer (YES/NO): NO